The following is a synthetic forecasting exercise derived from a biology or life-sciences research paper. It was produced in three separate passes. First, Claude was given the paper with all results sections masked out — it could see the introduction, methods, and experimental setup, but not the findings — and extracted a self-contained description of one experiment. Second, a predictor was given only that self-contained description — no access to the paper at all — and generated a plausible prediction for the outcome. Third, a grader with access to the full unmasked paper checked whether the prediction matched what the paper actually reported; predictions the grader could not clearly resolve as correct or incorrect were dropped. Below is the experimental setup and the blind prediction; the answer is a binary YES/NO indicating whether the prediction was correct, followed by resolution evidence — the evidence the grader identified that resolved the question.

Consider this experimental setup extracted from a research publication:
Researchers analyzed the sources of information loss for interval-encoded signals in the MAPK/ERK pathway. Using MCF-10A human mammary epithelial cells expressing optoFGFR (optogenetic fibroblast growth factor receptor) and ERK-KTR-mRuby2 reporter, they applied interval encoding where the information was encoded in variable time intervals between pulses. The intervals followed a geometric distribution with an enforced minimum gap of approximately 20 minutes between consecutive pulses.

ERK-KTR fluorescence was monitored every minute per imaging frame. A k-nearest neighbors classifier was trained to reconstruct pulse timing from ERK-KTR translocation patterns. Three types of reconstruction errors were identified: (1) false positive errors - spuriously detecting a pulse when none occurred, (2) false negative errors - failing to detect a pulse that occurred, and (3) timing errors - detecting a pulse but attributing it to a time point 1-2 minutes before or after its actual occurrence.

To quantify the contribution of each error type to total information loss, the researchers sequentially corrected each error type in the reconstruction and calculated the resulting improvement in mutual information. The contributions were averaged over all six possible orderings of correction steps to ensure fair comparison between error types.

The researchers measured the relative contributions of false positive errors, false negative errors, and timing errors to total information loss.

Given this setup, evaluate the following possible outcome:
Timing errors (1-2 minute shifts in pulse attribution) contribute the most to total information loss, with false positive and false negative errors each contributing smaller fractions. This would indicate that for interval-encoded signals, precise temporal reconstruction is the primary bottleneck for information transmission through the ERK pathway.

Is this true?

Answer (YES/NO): NO